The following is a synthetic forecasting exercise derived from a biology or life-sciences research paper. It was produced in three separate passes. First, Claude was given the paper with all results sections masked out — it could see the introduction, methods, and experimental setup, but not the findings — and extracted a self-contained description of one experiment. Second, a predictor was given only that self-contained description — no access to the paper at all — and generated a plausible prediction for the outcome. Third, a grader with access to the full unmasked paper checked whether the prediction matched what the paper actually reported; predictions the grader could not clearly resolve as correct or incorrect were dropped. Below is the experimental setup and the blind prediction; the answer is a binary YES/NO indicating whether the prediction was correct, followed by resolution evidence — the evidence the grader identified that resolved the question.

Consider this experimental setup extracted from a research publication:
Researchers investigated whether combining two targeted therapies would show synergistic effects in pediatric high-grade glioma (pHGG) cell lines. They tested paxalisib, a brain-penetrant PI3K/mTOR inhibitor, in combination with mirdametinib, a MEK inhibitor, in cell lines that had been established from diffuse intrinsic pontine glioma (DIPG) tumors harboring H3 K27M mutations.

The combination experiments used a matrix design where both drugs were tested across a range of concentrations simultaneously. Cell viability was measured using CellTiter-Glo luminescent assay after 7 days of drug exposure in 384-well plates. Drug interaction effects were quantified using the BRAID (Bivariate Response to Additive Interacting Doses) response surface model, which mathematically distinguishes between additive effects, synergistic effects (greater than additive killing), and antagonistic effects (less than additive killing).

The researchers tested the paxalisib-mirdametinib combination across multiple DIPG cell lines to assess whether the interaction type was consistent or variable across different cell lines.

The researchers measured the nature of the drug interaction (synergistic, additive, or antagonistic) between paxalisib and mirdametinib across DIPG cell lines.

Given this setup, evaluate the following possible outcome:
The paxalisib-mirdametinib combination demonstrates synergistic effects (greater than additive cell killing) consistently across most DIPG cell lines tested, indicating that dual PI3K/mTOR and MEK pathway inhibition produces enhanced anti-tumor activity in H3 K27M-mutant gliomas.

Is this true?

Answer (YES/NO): NO